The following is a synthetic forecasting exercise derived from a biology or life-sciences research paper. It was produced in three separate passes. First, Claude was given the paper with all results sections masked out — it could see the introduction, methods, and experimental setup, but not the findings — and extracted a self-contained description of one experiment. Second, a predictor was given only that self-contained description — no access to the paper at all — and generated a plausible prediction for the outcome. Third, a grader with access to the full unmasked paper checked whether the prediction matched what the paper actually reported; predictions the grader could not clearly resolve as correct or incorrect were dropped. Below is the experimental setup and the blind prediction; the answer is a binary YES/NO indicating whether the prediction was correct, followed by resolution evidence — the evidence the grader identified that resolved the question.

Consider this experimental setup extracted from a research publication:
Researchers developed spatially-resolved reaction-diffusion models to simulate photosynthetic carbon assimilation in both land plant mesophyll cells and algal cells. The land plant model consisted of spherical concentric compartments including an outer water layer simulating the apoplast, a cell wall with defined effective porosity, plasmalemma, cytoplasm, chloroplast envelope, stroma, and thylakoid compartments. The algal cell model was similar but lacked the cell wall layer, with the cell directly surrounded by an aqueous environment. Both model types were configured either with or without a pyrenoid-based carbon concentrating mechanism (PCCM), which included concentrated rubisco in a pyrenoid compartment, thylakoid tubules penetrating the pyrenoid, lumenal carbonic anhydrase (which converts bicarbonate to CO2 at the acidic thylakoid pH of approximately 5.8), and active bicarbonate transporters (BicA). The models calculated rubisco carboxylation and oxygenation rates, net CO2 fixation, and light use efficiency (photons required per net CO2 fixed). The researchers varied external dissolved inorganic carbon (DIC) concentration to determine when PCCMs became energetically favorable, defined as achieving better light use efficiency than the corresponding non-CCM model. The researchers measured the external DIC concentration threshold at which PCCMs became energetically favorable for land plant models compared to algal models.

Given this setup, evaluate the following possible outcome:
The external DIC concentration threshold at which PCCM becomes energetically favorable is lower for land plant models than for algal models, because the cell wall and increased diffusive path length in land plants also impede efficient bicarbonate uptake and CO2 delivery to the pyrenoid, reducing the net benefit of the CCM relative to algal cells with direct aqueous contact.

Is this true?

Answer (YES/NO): NO